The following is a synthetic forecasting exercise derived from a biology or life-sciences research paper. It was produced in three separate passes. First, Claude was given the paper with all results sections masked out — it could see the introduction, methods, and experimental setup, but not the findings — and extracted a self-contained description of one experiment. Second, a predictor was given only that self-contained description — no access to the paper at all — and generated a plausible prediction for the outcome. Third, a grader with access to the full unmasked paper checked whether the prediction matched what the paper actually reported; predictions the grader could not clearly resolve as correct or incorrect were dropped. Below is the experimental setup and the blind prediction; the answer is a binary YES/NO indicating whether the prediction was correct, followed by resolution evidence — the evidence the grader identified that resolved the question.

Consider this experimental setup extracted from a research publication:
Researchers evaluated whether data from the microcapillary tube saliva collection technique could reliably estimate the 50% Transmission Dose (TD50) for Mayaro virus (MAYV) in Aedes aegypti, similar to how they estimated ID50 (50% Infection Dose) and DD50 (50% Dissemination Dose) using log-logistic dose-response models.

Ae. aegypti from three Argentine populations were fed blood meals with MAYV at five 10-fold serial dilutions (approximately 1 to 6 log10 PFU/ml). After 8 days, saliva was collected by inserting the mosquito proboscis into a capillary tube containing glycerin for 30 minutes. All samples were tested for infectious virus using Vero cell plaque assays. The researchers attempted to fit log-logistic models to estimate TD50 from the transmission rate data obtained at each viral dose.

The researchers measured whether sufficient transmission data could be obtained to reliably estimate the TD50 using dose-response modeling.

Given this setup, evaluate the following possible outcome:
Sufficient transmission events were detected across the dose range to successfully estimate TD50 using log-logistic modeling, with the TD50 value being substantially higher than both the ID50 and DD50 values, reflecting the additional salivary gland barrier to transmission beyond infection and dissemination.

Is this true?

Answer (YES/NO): NO